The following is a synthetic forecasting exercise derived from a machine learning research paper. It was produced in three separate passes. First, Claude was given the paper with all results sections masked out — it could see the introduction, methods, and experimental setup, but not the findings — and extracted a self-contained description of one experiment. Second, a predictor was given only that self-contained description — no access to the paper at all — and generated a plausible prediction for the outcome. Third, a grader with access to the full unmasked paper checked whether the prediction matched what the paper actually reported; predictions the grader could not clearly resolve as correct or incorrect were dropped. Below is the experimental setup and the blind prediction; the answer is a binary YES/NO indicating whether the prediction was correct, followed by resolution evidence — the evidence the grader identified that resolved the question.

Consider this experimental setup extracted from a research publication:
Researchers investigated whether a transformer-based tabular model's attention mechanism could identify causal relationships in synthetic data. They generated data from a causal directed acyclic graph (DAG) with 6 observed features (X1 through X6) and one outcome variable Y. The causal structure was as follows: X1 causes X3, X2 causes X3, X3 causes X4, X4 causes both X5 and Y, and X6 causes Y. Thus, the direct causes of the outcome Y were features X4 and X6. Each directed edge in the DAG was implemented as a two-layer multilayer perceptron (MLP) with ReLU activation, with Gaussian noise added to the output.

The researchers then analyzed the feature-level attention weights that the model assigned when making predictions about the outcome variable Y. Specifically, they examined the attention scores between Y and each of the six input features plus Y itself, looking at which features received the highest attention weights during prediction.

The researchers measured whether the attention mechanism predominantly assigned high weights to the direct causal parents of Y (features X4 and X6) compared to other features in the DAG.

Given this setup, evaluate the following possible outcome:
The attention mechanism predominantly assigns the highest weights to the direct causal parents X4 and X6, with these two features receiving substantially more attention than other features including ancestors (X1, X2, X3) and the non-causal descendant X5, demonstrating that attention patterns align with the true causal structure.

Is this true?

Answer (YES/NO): YES